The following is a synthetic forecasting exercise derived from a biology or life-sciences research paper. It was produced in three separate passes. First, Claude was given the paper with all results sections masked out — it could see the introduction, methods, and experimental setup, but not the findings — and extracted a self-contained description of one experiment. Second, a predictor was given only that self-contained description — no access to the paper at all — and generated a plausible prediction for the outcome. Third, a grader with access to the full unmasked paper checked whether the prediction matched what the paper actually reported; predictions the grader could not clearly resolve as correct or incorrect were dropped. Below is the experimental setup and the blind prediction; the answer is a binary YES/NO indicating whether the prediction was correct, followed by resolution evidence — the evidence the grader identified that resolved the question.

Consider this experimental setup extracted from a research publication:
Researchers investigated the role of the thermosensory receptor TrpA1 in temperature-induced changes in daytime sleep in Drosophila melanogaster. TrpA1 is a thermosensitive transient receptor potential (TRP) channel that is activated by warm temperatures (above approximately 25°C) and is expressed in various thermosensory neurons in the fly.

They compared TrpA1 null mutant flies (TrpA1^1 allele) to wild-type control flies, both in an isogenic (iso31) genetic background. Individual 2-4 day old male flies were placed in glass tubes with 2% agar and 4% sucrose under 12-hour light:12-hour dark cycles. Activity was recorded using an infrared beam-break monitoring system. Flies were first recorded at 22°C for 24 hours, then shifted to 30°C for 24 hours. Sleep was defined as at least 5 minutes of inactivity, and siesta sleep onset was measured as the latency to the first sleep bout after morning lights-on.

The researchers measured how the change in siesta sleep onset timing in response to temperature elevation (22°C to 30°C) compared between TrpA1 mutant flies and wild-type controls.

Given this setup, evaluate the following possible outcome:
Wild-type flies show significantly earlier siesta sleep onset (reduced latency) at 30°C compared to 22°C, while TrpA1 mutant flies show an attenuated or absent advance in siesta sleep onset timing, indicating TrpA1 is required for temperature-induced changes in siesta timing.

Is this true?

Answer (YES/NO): NO